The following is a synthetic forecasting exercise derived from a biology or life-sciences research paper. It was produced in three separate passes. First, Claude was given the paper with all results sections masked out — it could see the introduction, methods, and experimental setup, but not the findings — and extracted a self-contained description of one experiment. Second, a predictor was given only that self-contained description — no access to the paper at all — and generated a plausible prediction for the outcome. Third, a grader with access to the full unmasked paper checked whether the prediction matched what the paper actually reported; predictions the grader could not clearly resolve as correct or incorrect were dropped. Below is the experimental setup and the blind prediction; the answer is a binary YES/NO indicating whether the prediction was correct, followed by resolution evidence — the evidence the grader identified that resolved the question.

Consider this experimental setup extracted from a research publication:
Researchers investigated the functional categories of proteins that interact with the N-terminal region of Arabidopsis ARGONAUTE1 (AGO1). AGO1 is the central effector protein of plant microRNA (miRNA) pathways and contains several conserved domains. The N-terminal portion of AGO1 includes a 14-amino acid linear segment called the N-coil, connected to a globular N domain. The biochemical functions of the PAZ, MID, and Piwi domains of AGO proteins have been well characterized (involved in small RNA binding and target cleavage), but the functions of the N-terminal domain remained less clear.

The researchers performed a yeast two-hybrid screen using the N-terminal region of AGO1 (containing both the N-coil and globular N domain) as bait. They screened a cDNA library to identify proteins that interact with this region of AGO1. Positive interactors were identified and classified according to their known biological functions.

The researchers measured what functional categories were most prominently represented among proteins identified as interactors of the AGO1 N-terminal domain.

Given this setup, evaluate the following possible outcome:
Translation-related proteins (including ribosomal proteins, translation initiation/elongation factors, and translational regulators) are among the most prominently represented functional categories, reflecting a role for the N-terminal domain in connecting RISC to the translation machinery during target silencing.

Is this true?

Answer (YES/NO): NO